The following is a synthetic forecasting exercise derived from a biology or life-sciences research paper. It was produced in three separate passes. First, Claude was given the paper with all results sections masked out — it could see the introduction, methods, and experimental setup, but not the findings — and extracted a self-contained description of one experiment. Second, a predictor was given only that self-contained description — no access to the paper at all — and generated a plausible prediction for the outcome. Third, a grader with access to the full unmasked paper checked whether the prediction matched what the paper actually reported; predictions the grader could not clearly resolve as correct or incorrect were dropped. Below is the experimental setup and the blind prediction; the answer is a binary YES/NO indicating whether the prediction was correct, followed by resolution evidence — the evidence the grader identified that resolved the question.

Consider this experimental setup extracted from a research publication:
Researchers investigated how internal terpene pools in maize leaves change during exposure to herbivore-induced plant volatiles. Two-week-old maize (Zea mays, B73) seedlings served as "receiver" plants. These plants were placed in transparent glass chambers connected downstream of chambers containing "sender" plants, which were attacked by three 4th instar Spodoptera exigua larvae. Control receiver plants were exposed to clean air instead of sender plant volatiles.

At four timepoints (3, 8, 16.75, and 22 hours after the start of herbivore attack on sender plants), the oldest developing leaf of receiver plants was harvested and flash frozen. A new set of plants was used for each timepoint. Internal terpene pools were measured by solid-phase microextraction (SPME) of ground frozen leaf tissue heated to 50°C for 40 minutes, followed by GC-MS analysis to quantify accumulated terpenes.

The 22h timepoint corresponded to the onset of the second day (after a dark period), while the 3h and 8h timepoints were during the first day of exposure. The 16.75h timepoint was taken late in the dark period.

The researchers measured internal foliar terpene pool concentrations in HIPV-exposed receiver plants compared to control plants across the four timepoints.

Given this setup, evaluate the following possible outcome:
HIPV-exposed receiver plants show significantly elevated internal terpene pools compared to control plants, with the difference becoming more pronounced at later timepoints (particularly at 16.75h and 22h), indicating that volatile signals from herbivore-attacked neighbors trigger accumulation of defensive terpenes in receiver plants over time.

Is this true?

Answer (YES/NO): NO